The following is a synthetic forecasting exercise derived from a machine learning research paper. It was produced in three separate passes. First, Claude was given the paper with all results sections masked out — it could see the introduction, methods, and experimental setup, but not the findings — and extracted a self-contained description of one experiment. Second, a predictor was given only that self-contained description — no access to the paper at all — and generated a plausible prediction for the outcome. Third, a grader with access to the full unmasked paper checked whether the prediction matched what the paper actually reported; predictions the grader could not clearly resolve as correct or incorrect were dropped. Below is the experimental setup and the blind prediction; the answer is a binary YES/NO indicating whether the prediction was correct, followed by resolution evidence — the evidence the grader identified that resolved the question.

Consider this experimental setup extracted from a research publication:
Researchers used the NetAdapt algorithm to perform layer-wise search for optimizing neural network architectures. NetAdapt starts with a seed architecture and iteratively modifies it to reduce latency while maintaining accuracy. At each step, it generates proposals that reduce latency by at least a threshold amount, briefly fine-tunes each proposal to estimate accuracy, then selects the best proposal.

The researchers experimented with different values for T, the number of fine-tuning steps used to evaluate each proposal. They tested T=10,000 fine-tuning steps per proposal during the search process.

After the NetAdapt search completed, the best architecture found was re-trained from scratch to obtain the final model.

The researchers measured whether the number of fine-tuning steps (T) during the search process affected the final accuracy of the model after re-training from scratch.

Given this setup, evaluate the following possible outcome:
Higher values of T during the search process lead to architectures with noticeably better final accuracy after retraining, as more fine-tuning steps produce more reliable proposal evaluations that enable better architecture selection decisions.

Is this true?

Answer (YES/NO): NO